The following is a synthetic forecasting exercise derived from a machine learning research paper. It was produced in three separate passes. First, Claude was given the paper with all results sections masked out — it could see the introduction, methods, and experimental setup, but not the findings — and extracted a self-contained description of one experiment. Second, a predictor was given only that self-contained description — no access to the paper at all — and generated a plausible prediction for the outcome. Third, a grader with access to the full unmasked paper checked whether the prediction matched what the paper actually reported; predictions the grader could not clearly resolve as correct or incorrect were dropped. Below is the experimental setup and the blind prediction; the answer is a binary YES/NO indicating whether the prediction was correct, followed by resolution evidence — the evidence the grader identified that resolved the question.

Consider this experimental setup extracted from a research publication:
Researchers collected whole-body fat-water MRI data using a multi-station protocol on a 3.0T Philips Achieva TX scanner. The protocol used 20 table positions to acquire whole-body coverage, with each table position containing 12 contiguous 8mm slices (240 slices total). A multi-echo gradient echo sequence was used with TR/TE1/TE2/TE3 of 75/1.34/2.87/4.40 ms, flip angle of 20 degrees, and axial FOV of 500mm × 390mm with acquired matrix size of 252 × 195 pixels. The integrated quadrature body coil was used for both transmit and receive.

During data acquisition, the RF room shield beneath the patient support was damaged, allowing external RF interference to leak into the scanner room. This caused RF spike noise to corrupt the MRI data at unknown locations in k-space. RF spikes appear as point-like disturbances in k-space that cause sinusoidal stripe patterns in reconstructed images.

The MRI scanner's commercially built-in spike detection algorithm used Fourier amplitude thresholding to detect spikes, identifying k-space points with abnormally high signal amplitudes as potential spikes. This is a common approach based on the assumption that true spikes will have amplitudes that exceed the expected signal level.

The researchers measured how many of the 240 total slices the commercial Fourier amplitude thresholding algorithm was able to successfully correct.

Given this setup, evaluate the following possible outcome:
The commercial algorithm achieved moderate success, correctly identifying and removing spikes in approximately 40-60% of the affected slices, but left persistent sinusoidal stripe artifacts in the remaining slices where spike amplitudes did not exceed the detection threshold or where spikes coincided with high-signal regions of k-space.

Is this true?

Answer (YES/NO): NO